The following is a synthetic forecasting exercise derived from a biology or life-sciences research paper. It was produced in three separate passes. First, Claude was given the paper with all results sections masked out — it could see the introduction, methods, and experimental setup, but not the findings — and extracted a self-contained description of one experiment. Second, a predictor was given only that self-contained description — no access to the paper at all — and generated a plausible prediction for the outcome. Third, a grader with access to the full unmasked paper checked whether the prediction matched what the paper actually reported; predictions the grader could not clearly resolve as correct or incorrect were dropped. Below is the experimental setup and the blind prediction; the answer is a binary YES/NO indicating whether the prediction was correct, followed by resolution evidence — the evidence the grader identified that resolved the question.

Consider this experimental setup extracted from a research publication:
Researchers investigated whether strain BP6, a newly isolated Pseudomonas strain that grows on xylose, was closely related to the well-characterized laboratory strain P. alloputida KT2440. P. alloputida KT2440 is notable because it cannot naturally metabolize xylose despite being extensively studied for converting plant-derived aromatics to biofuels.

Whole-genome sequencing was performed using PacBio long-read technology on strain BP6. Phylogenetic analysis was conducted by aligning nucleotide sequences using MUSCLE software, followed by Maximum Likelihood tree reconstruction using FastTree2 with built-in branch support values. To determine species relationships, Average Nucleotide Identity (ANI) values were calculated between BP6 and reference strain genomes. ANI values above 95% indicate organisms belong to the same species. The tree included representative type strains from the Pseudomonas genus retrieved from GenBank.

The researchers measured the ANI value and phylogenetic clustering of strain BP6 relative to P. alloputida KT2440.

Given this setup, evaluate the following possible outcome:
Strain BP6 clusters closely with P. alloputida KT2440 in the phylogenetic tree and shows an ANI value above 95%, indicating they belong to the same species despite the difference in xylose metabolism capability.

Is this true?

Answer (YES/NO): YES